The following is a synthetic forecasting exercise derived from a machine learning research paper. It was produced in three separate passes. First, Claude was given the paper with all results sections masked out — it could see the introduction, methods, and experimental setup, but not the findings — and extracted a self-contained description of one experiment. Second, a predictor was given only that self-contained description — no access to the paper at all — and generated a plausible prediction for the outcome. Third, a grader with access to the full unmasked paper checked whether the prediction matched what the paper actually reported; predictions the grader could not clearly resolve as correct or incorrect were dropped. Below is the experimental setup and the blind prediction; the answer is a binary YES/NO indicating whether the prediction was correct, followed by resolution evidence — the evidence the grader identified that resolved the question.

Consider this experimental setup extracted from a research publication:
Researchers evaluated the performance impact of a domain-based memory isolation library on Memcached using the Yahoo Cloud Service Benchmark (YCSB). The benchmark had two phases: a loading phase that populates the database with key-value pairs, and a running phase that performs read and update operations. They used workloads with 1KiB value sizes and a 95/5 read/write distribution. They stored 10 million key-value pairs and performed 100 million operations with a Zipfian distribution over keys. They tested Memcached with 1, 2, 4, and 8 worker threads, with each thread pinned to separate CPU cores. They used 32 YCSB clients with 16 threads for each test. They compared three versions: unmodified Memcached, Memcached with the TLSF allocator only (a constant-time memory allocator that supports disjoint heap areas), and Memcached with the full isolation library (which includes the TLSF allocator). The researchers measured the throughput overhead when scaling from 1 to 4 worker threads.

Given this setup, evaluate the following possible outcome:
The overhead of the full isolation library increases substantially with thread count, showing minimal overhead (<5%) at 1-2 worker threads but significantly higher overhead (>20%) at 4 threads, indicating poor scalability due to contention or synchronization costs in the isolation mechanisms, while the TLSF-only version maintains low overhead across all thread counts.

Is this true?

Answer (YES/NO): NO